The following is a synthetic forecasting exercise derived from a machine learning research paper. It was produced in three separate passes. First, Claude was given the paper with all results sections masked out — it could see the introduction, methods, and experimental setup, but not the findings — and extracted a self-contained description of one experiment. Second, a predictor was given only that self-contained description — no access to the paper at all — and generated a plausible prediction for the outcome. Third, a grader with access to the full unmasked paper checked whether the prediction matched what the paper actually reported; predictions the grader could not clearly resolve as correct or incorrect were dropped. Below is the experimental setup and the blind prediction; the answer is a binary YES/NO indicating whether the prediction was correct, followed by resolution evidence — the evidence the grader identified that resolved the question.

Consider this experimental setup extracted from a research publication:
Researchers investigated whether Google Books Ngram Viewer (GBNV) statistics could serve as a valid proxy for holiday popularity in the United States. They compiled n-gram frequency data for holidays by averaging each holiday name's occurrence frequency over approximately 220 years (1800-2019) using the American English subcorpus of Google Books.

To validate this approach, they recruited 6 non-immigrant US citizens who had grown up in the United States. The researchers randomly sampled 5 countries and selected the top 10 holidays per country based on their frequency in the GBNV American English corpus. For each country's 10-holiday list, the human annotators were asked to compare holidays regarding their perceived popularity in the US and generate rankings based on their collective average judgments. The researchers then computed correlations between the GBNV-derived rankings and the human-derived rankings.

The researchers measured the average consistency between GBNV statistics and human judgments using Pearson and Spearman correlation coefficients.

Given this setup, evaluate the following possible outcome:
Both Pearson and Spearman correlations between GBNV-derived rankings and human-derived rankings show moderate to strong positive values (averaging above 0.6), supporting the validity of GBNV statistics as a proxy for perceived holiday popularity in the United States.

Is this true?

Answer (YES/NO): NO